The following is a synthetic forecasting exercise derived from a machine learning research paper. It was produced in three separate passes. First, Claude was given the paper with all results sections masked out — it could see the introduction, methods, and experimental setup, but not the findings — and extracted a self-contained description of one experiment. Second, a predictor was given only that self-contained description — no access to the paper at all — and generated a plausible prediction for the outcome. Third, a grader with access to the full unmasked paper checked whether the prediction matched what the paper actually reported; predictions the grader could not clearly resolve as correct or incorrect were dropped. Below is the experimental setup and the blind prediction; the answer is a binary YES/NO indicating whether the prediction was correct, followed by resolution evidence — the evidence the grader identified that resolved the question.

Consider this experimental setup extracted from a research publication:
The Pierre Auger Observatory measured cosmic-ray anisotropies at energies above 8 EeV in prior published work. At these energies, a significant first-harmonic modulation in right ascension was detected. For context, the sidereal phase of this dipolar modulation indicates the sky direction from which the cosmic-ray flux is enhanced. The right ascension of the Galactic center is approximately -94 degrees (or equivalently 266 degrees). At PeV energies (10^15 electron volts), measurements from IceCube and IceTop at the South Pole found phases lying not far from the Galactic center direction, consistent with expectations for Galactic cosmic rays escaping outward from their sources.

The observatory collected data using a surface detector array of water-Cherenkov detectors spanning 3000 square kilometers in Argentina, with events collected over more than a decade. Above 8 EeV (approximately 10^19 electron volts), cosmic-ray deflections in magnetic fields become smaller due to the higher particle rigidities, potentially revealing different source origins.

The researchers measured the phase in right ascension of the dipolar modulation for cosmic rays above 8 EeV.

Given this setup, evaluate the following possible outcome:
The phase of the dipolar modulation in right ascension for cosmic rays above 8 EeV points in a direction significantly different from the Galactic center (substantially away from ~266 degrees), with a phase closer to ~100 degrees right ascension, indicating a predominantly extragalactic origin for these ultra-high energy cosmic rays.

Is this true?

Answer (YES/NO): YES